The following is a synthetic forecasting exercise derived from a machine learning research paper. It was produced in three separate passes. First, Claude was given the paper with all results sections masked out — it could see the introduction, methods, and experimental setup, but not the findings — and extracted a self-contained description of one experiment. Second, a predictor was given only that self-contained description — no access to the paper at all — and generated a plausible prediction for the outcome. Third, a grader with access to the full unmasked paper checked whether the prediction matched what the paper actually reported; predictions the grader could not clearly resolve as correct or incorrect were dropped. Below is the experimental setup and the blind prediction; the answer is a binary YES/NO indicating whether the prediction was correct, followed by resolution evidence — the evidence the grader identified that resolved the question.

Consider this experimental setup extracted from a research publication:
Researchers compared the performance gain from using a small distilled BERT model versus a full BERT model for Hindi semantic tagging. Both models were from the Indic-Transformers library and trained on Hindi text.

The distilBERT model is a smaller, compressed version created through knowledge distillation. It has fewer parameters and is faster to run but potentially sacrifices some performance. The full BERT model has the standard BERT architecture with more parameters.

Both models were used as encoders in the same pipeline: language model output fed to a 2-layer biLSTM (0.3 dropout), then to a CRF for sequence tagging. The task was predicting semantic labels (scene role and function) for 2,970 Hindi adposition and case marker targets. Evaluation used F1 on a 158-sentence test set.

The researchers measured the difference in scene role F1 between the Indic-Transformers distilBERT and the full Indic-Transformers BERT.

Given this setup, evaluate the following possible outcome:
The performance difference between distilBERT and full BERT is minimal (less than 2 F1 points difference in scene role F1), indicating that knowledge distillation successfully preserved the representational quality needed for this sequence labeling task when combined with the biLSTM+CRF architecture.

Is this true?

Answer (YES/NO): NO